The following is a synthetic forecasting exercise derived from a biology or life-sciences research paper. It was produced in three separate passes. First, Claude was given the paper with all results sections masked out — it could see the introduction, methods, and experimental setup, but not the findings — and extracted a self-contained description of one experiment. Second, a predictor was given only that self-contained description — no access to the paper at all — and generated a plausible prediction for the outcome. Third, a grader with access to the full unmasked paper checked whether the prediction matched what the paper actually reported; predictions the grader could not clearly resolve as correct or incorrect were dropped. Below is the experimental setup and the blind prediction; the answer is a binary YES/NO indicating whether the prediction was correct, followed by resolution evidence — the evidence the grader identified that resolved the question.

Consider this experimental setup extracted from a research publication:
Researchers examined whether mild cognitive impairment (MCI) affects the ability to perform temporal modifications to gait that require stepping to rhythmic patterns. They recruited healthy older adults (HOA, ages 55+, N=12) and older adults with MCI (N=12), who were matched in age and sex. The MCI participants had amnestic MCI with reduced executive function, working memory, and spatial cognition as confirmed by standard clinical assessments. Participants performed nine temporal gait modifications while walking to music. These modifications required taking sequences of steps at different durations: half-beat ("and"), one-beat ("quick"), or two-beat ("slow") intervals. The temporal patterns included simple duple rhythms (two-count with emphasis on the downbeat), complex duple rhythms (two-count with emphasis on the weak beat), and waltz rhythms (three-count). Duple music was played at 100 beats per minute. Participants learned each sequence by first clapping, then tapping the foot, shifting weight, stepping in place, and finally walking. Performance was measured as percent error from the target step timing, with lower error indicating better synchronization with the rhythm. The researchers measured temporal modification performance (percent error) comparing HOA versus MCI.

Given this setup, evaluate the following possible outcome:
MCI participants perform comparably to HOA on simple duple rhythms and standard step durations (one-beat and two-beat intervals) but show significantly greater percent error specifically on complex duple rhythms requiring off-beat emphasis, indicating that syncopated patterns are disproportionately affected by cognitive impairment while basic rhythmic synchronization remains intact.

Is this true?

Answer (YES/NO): NO